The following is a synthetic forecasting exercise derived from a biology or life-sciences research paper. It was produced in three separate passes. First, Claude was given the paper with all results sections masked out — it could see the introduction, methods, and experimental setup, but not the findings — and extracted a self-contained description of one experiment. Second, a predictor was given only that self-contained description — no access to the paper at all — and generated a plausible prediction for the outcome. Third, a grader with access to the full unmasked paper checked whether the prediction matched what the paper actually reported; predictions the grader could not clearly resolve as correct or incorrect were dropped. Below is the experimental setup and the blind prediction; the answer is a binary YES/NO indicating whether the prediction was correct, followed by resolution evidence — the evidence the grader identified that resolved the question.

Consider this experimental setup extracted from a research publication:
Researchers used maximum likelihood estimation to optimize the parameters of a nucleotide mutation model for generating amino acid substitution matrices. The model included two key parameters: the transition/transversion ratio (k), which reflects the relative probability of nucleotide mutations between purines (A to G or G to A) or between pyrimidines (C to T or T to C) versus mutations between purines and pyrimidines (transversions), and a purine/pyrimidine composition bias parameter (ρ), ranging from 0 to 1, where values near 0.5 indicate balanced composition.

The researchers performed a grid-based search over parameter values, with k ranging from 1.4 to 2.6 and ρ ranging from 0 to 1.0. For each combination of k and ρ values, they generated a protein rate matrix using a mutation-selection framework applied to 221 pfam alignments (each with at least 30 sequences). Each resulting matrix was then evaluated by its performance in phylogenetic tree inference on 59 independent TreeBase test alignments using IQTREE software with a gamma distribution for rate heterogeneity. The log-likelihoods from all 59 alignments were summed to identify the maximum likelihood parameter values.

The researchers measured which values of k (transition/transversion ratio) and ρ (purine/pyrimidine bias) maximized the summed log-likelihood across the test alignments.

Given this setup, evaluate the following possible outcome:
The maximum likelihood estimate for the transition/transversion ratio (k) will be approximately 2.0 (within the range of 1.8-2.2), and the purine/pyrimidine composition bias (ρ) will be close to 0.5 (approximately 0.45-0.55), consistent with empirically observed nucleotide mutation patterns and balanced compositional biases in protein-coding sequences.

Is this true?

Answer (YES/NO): NO